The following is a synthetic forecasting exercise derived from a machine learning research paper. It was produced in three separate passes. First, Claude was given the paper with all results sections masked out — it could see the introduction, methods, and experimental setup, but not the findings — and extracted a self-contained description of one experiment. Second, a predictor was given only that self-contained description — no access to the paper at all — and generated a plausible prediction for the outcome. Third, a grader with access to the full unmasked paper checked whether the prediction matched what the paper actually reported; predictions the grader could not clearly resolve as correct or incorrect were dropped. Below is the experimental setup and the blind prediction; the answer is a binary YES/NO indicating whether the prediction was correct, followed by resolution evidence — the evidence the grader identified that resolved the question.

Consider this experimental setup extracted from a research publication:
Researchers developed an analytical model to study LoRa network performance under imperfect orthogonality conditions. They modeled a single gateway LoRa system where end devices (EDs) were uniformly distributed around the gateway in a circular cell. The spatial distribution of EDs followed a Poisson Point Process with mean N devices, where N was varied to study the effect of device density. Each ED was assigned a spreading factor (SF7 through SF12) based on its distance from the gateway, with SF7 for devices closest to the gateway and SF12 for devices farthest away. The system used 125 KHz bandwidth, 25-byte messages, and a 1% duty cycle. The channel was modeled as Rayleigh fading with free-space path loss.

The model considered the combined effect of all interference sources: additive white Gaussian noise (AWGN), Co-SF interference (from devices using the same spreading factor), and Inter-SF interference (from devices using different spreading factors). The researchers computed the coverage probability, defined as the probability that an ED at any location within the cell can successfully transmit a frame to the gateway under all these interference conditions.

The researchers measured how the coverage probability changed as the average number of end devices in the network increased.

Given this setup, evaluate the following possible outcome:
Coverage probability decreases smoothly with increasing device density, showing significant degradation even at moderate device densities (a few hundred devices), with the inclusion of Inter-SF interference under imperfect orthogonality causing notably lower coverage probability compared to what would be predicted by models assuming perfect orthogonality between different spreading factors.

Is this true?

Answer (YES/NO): NO